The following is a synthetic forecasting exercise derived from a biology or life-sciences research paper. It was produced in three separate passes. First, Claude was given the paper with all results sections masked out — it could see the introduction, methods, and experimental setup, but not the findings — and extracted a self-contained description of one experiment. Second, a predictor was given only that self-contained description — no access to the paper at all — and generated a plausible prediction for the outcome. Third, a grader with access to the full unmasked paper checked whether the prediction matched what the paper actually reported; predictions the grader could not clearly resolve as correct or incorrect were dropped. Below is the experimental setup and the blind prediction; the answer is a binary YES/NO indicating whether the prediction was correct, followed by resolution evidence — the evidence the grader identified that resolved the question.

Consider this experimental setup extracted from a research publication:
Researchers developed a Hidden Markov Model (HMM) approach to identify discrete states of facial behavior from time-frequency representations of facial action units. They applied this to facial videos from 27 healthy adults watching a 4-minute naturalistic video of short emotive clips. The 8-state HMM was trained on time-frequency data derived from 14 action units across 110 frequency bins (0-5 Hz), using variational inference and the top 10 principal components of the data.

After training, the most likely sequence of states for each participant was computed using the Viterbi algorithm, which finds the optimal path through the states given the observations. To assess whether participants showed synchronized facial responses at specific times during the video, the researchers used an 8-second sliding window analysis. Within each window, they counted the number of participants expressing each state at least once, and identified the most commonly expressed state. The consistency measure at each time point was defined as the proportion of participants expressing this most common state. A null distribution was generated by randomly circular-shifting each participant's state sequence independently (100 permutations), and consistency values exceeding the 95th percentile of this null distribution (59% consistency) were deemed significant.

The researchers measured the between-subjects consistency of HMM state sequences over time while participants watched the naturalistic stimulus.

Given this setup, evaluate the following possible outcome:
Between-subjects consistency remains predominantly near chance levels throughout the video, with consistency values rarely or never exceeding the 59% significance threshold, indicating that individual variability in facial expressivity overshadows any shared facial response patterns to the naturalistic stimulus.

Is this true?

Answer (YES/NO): NO